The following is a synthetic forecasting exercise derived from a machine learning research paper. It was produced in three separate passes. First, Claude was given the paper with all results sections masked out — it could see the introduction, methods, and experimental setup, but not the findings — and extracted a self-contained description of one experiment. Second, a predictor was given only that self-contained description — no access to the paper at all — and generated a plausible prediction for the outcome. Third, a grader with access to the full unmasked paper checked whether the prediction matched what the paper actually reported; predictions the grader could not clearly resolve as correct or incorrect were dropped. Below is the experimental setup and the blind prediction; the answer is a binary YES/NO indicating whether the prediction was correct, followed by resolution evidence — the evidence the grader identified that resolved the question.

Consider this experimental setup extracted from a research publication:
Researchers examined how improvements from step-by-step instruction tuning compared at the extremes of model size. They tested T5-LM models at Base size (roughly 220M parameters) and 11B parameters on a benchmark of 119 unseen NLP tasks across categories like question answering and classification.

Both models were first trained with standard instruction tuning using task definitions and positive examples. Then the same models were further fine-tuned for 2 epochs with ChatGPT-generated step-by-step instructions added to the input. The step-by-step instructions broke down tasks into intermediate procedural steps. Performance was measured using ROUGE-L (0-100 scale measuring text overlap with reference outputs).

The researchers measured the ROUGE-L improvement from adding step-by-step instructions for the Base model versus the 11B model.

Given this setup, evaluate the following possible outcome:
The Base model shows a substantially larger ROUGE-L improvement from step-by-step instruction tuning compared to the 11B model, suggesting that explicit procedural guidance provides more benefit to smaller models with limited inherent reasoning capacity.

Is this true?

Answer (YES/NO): NO